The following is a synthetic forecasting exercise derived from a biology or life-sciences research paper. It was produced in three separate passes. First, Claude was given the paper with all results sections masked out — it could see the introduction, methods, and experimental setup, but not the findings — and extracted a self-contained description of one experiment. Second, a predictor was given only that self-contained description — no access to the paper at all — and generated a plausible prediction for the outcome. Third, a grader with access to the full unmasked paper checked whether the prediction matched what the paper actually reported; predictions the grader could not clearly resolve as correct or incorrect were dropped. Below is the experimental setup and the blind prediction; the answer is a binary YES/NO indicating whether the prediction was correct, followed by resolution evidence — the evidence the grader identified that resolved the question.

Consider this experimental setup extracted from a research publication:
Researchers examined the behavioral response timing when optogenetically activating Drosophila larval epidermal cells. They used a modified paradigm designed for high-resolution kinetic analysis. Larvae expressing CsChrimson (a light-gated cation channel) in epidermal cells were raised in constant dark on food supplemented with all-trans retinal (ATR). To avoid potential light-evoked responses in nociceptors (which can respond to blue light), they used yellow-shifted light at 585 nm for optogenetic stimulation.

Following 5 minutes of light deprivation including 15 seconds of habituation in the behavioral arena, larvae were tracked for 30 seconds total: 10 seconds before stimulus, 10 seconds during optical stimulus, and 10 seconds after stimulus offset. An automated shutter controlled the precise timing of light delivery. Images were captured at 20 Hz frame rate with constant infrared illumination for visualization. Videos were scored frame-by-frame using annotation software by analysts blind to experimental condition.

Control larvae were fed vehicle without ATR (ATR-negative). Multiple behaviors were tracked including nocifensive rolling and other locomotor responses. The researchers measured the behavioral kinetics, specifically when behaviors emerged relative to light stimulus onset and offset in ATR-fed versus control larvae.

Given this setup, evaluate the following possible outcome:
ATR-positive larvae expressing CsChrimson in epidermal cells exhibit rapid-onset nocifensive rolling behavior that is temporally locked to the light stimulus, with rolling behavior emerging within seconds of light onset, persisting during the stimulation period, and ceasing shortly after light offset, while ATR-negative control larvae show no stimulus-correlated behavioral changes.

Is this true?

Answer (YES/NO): NO